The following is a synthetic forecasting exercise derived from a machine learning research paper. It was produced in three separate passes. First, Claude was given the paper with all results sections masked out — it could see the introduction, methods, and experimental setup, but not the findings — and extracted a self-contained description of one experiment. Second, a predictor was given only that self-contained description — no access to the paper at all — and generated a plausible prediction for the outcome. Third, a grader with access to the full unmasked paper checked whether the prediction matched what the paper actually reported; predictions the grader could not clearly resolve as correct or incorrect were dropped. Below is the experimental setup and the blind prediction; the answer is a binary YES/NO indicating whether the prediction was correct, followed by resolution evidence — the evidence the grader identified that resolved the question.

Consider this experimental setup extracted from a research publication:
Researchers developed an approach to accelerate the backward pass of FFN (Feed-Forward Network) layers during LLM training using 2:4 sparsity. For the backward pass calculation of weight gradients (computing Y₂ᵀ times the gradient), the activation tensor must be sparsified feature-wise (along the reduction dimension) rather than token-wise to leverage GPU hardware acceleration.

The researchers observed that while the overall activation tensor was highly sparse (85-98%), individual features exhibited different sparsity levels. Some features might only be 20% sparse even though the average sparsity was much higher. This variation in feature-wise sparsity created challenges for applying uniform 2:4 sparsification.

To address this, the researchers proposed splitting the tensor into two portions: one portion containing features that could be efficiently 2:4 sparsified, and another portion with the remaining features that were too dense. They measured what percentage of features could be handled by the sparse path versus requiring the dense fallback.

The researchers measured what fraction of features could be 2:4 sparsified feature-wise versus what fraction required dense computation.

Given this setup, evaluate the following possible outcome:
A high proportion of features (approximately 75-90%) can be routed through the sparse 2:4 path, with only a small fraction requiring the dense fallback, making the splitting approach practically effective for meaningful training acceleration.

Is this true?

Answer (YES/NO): NO